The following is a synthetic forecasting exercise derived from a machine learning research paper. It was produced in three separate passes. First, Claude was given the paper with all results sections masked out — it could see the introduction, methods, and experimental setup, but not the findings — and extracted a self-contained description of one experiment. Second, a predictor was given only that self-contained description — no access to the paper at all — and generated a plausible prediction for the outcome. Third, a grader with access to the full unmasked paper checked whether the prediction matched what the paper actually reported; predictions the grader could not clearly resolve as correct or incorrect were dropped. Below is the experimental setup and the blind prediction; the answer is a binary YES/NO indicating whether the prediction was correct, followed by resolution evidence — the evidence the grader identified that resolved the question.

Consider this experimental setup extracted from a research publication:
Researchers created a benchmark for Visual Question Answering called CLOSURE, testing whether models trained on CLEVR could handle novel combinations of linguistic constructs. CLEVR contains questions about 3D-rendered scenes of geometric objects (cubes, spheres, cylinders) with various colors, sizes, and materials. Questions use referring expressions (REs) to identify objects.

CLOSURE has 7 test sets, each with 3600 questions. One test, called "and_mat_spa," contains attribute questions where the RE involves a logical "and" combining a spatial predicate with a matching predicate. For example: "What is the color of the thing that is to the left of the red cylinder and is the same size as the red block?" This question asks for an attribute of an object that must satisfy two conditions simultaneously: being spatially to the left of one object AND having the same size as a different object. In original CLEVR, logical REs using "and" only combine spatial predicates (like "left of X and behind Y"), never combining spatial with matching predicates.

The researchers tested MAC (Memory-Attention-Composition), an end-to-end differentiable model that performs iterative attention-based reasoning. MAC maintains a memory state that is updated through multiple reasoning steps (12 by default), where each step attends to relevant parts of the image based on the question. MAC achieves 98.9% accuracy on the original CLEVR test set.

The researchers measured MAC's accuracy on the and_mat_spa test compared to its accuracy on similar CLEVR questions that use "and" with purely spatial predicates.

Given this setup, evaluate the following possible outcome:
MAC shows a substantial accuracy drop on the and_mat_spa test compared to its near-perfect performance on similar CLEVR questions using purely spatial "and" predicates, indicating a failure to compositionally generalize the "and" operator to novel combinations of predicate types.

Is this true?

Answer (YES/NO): YES